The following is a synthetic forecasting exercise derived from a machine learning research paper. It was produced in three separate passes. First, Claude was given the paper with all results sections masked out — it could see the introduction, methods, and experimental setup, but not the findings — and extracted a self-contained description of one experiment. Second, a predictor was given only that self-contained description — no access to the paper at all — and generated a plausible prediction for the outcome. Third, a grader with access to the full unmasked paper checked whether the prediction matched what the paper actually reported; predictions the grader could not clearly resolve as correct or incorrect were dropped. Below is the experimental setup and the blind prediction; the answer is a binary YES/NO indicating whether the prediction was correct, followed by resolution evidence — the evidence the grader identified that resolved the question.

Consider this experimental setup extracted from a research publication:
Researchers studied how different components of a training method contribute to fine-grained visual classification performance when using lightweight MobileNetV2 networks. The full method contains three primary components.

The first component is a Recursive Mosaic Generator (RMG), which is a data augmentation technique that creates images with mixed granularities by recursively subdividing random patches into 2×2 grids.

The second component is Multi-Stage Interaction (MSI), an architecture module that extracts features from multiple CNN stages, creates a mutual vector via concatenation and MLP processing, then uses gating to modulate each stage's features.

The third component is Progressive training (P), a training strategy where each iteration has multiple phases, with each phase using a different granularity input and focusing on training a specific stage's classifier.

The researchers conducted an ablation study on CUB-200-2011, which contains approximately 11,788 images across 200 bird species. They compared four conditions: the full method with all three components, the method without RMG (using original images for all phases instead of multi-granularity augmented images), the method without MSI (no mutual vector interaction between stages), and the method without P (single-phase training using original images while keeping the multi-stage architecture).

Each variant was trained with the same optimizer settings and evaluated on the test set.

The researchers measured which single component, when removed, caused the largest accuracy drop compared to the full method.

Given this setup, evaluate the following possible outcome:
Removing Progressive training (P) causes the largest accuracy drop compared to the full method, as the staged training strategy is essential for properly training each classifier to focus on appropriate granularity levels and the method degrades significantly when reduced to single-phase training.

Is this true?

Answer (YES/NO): YES